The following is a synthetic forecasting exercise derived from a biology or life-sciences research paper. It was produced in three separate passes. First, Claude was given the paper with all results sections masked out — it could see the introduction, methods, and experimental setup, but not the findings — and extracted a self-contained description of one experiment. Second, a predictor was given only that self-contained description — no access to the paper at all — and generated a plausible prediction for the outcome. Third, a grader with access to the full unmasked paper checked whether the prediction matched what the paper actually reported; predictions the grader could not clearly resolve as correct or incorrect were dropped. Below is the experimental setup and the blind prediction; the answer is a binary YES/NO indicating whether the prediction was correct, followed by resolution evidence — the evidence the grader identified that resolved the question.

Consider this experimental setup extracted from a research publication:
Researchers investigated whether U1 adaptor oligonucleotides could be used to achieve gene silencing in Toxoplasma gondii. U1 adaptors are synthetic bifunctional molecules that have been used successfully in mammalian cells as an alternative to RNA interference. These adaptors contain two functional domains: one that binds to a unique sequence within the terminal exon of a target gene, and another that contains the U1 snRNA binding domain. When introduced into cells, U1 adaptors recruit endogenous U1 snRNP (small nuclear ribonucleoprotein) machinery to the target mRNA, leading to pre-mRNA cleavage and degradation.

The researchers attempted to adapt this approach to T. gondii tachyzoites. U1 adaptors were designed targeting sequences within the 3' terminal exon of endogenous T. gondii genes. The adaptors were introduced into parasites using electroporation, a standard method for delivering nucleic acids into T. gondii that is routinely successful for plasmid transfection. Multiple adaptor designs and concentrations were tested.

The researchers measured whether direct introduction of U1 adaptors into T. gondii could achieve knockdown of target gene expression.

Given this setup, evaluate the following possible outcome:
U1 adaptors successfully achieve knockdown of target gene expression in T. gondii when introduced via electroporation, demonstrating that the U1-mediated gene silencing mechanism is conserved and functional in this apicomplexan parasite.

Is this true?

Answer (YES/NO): NO